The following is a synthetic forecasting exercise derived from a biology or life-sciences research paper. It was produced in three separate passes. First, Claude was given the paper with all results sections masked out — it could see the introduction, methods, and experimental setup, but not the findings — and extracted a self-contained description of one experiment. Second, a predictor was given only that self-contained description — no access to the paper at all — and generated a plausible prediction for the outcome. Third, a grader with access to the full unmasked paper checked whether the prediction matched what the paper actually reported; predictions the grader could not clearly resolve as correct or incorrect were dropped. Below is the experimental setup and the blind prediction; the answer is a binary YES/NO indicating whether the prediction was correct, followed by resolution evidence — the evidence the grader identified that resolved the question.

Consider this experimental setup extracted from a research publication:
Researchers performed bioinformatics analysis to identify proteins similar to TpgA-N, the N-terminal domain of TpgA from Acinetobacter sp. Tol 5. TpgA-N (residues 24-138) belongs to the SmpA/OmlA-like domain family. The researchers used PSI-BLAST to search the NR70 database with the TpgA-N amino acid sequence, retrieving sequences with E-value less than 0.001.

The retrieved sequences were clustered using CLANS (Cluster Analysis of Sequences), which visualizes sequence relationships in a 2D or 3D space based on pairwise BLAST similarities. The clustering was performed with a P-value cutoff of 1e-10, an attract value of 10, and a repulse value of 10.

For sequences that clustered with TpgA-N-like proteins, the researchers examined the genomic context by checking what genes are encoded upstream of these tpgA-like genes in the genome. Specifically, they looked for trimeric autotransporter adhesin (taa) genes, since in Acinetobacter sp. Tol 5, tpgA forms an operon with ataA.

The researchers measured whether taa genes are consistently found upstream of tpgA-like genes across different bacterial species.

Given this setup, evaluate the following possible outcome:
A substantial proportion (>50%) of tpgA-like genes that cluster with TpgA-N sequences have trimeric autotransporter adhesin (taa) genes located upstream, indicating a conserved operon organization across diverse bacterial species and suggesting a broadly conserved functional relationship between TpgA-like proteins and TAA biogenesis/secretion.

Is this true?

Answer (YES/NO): YES